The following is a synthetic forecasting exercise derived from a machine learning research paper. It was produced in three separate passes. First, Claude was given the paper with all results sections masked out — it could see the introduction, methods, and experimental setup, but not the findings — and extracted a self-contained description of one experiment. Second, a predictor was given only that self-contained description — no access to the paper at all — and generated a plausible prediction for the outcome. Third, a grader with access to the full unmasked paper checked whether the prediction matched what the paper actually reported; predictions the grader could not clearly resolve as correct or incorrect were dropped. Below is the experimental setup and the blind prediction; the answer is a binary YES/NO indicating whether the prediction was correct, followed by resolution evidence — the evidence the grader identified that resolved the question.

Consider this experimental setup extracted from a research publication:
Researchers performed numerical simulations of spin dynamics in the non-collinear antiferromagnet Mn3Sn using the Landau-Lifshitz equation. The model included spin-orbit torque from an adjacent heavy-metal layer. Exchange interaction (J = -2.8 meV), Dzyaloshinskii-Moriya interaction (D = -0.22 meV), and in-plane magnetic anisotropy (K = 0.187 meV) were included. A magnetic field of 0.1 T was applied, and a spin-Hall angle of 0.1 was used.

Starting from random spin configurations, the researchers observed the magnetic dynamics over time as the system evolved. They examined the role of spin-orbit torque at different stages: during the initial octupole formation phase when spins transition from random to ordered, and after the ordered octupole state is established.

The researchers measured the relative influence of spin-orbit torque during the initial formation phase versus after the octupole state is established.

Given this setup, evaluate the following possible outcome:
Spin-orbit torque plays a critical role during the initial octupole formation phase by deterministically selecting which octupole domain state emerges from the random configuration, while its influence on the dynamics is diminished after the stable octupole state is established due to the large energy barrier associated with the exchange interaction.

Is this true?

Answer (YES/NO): NO